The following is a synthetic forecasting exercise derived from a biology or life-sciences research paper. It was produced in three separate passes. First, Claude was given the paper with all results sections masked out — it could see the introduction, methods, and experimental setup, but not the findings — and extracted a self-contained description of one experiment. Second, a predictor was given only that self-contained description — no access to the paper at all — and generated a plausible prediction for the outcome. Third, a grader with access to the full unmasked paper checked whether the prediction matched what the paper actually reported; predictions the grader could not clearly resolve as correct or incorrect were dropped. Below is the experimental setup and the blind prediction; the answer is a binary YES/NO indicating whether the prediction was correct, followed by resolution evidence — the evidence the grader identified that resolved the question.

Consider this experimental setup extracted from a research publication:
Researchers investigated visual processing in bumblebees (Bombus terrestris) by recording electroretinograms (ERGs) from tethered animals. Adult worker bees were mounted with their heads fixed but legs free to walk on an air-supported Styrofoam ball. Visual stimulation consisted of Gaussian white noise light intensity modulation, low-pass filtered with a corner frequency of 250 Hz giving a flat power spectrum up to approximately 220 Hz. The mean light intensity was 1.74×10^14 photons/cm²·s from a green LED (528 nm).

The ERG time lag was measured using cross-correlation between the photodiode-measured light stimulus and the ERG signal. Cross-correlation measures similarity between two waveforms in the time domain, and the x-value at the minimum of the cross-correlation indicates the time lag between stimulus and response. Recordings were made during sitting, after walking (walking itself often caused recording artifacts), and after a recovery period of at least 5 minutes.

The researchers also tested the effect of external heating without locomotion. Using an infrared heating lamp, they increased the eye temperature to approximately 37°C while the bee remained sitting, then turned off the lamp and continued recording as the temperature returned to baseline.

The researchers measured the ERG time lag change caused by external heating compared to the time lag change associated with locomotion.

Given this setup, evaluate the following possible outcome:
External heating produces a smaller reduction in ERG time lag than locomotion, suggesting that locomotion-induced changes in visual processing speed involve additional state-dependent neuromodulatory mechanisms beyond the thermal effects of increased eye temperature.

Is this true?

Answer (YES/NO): NO